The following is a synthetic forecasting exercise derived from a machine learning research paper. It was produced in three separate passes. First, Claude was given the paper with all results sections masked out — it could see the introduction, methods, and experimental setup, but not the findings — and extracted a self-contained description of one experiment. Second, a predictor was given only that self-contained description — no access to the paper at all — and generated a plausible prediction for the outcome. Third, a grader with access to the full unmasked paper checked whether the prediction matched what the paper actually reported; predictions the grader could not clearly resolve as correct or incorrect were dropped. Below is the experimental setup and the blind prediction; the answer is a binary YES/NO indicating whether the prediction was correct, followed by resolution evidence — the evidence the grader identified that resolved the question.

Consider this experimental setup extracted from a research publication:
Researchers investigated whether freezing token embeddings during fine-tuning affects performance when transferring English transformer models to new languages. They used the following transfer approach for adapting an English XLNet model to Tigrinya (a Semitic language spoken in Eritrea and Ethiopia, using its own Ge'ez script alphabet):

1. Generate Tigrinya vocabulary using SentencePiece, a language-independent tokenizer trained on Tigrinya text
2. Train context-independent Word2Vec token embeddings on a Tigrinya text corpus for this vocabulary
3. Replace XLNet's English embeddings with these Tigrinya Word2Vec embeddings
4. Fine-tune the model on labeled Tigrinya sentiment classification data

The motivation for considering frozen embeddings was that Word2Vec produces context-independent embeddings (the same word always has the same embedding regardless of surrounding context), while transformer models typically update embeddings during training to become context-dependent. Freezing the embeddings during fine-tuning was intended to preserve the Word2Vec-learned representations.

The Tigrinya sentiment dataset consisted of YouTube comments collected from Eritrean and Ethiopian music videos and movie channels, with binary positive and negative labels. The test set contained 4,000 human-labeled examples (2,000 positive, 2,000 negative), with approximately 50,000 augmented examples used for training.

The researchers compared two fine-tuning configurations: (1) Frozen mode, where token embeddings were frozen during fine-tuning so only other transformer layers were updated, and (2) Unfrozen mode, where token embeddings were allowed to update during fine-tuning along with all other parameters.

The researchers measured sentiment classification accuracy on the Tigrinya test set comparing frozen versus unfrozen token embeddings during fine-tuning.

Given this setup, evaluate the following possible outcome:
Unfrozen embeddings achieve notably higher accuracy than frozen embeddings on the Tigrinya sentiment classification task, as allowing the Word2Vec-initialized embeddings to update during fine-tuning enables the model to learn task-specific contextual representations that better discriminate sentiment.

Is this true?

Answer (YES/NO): NO